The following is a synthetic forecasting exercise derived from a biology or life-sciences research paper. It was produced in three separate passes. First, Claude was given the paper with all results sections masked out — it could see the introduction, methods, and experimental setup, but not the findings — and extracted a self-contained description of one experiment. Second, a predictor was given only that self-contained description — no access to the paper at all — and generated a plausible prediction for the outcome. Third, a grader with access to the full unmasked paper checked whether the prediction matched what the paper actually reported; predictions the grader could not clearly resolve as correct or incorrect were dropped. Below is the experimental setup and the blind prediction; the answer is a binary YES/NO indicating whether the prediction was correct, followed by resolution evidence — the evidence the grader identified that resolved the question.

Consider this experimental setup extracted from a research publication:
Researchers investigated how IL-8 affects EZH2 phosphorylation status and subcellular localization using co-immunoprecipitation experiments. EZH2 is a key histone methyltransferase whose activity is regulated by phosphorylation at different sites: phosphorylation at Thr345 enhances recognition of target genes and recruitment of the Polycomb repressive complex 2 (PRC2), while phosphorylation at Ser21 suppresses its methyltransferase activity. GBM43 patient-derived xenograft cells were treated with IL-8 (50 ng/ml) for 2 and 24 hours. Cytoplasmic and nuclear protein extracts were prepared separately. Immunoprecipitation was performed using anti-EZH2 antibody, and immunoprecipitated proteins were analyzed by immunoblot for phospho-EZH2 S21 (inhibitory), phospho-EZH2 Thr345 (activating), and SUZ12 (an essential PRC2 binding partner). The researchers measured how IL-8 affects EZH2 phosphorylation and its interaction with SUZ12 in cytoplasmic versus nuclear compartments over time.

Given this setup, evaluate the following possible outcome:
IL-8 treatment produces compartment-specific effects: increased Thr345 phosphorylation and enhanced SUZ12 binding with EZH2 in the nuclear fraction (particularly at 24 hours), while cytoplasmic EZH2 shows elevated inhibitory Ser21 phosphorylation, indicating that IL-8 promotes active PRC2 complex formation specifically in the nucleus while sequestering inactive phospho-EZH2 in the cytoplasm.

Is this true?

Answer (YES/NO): NO